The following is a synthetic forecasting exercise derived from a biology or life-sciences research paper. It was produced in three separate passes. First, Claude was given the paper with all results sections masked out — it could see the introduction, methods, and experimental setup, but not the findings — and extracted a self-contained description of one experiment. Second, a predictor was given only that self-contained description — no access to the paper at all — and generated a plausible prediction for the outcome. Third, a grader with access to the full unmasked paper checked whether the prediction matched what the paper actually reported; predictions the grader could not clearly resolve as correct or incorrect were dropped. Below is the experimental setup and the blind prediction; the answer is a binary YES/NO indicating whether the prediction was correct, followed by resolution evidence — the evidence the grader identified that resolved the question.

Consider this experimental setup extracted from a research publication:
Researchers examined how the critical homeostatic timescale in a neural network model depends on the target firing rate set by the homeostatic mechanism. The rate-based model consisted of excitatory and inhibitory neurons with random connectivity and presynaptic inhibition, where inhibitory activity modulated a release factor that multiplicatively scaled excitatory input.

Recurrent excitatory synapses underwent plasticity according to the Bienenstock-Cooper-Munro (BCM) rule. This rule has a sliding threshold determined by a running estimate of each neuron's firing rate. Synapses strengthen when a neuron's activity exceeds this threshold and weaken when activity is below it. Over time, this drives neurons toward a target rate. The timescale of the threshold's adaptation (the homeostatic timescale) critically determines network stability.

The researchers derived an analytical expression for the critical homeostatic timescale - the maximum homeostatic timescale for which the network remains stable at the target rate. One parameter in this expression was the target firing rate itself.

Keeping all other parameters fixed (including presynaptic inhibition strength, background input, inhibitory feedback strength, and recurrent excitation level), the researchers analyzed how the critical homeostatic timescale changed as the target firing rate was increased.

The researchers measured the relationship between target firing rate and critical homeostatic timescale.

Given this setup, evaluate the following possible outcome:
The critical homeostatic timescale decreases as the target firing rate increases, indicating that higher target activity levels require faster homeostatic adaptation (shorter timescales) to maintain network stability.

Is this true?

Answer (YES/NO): YES